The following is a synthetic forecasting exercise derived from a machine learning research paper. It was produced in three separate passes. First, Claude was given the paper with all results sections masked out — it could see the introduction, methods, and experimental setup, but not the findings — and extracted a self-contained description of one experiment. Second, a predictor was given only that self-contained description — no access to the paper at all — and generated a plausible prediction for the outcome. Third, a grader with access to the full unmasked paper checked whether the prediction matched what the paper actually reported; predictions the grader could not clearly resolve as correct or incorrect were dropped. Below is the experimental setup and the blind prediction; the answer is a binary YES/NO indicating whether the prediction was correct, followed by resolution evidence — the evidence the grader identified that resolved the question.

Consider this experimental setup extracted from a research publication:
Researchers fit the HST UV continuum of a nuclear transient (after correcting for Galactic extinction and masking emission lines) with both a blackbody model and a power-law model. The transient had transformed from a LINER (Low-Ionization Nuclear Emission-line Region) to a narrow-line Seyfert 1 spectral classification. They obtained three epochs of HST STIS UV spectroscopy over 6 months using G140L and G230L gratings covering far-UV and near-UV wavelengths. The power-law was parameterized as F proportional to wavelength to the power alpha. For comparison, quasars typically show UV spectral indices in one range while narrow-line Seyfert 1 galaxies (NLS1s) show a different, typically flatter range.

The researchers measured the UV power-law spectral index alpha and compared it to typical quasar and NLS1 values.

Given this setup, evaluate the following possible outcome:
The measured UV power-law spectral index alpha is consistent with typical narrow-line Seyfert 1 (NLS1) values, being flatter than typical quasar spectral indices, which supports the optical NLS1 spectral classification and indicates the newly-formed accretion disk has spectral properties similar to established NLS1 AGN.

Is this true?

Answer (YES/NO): NO